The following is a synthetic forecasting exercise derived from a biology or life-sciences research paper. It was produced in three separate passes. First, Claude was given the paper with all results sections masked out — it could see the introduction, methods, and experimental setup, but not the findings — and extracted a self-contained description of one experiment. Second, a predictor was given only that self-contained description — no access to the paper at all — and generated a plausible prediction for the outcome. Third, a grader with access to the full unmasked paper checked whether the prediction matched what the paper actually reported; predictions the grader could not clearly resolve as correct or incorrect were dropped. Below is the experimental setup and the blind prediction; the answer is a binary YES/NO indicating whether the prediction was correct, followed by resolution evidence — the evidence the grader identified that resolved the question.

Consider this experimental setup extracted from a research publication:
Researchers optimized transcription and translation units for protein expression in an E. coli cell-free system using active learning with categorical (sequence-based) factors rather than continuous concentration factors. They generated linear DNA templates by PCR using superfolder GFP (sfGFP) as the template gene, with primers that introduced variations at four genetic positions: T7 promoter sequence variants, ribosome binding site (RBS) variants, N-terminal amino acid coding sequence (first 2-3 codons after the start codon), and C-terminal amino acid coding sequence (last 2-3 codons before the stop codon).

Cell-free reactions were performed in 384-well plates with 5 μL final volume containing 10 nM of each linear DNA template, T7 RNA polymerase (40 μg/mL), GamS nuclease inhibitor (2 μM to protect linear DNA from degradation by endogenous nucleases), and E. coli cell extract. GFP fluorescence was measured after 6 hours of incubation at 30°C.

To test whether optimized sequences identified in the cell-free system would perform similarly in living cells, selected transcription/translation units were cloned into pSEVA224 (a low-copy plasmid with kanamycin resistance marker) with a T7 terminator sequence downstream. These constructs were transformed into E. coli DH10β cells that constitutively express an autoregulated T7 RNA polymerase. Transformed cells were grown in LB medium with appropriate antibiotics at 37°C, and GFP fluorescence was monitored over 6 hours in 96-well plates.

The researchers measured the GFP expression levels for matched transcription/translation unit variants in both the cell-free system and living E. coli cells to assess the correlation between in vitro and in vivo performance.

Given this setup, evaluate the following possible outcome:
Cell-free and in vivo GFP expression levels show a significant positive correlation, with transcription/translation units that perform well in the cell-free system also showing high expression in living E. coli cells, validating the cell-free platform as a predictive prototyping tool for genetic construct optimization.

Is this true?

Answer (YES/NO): NO